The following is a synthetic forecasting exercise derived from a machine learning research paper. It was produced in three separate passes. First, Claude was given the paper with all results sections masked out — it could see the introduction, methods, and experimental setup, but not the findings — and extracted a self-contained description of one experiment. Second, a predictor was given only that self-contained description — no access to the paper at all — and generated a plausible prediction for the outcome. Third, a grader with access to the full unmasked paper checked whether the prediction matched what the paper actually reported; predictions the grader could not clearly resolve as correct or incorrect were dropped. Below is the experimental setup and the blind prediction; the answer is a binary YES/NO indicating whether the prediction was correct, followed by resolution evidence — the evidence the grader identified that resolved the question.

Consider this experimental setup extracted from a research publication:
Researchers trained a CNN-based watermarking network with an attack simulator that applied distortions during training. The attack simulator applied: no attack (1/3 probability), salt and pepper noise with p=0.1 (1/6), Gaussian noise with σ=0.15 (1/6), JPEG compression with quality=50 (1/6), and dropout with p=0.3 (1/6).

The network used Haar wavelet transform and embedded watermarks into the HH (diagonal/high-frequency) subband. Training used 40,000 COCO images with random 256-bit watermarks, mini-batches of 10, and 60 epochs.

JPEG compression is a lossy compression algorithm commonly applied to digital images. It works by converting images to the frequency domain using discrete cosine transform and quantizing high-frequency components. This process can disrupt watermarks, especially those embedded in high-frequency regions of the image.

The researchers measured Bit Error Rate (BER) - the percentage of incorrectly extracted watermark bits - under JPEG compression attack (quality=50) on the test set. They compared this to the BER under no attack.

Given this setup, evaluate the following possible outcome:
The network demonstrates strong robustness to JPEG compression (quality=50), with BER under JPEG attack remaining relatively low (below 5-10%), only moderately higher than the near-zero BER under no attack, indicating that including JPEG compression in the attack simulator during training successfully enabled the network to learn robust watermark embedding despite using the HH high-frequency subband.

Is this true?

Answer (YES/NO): NO